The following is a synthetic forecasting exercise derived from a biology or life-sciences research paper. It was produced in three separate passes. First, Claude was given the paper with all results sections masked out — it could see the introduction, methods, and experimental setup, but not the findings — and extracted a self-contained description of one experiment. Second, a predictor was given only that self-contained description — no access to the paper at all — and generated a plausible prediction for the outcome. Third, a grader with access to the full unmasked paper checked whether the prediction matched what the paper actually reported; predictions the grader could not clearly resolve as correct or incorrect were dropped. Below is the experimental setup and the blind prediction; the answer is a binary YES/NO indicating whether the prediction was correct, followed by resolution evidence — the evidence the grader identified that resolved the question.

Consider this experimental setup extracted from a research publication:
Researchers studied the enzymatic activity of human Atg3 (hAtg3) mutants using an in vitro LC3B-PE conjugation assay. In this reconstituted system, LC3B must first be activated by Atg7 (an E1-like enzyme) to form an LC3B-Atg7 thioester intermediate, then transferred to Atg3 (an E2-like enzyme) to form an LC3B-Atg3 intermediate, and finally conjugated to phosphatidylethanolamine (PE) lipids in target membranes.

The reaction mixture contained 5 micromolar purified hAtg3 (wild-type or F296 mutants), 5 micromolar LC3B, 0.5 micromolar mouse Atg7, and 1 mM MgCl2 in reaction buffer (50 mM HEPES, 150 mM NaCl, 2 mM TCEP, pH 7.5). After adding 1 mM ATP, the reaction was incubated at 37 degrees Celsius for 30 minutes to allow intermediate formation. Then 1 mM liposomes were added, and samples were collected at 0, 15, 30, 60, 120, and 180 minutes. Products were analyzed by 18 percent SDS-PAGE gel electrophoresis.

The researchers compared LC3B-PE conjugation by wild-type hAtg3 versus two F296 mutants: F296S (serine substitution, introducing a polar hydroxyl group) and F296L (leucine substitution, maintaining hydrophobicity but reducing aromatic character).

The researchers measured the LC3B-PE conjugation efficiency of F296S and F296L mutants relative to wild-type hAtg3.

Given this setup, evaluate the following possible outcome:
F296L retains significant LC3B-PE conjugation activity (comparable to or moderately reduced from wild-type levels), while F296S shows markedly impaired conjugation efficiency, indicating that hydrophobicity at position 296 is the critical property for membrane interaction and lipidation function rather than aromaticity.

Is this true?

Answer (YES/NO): YES